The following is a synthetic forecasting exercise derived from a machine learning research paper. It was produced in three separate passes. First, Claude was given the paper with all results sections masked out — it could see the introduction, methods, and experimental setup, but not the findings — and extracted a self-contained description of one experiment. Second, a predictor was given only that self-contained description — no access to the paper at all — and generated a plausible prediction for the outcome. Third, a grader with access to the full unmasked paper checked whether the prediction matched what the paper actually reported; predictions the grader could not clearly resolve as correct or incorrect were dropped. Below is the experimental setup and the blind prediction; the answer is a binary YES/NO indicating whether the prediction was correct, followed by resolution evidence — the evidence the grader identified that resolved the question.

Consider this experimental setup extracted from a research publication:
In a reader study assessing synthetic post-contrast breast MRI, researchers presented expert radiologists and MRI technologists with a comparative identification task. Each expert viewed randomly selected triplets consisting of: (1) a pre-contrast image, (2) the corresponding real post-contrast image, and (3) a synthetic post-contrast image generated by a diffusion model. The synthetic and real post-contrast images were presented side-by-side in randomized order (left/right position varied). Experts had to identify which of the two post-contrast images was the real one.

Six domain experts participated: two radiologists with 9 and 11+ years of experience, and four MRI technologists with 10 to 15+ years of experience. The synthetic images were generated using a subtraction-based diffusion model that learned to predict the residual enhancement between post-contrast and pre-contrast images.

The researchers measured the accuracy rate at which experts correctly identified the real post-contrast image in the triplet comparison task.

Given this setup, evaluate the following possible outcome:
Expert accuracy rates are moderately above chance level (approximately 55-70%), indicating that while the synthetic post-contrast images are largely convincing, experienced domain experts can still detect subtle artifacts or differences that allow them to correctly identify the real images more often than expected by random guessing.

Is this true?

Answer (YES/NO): NO